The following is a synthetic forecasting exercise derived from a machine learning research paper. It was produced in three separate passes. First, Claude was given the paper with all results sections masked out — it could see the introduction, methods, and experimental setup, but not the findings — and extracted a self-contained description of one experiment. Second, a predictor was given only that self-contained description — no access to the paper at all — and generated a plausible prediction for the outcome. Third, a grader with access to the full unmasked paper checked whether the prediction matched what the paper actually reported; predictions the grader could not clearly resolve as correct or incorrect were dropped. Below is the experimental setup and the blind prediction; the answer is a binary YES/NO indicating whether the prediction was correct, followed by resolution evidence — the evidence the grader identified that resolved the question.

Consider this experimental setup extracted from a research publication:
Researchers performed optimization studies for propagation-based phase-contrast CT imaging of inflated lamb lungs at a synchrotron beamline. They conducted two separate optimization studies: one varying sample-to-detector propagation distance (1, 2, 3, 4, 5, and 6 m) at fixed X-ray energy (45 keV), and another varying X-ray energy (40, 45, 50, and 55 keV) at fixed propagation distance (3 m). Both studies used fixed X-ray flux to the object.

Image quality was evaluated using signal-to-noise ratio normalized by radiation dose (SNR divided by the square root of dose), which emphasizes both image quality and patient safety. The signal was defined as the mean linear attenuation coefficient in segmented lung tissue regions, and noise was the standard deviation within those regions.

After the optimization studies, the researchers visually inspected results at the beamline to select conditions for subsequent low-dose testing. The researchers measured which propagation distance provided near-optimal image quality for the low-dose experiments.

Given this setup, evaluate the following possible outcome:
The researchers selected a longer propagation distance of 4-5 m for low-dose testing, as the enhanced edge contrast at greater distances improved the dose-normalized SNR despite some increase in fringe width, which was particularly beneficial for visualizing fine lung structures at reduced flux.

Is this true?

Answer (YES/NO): YES